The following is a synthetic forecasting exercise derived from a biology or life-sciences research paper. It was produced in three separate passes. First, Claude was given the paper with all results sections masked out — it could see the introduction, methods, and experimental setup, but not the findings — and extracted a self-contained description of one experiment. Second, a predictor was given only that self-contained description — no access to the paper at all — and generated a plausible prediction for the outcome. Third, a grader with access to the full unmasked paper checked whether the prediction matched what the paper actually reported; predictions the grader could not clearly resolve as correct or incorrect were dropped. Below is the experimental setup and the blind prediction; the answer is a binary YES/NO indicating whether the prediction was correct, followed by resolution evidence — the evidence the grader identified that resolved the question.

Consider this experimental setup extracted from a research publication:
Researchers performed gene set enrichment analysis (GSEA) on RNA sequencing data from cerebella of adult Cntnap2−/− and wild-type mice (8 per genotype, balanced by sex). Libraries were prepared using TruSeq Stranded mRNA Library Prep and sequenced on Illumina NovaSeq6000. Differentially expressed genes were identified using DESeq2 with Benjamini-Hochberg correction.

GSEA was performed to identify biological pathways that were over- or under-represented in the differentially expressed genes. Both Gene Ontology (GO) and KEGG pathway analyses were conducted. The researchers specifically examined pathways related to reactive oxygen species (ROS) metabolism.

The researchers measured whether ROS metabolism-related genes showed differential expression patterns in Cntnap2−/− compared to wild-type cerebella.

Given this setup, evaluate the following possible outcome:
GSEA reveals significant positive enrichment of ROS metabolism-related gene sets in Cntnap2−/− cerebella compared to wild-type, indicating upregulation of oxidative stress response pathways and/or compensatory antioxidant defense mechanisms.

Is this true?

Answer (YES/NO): NO